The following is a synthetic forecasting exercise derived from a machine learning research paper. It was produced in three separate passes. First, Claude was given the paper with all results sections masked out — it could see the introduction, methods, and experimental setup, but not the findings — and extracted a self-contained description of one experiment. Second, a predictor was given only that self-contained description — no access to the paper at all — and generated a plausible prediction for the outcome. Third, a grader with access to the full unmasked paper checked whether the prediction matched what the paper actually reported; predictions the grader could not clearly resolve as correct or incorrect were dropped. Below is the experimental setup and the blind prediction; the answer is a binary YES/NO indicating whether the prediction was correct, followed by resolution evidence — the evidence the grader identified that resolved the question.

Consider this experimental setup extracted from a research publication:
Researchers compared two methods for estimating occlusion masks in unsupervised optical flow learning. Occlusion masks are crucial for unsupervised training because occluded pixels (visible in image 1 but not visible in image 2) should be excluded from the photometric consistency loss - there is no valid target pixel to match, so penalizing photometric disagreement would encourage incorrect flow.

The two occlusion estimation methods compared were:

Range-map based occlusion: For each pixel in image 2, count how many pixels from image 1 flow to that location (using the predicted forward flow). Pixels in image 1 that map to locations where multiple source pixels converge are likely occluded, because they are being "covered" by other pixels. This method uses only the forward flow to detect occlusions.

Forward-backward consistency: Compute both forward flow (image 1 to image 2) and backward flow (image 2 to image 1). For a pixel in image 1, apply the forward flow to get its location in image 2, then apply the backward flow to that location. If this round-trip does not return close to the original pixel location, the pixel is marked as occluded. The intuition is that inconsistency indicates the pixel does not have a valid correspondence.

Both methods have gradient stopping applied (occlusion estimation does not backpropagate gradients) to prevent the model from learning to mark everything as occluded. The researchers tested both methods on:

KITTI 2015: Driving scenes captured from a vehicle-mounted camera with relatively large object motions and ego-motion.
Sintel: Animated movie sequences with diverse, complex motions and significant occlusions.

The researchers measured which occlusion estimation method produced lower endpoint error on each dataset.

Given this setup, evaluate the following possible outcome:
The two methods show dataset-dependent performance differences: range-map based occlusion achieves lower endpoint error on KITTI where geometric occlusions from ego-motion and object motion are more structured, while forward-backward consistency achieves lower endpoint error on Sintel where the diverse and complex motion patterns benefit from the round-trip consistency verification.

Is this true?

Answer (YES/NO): NO